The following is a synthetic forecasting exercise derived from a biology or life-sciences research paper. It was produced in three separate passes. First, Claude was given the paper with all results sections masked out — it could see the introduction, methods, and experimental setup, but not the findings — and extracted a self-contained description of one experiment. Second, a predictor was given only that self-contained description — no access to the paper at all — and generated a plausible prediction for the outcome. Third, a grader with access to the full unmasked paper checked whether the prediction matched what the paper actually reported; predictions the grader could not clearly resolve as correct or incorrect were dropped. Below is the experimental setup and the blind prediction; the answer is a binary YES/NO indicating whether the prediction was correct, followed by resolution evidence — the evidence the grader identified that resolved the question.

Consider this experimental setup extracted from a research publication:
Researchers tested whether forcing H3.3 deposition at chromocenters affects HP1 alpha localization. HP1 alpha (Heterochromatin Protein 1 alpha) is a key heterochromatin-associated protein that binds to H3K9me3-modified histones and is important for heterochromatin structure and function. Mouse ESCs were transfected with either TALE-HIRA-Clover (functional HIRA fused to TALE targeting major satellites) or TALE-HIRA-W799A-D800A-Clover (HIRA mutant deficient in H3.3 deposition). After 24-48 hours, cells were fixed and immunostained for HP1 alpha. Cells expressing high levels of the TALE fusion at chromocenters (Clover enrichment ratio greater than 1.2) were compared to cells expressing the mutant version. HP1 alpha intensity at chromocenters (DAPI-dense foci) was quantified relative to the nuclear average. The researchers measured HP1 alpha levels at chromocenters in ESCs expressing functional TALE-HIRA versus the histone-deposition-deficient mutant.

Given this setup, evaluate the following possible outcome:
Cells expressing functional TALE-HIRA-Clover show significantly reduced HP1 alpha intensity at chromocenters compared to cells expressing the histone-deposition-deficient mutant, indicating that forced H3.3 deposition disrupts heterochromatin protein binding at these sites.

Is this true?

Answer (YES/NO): NO